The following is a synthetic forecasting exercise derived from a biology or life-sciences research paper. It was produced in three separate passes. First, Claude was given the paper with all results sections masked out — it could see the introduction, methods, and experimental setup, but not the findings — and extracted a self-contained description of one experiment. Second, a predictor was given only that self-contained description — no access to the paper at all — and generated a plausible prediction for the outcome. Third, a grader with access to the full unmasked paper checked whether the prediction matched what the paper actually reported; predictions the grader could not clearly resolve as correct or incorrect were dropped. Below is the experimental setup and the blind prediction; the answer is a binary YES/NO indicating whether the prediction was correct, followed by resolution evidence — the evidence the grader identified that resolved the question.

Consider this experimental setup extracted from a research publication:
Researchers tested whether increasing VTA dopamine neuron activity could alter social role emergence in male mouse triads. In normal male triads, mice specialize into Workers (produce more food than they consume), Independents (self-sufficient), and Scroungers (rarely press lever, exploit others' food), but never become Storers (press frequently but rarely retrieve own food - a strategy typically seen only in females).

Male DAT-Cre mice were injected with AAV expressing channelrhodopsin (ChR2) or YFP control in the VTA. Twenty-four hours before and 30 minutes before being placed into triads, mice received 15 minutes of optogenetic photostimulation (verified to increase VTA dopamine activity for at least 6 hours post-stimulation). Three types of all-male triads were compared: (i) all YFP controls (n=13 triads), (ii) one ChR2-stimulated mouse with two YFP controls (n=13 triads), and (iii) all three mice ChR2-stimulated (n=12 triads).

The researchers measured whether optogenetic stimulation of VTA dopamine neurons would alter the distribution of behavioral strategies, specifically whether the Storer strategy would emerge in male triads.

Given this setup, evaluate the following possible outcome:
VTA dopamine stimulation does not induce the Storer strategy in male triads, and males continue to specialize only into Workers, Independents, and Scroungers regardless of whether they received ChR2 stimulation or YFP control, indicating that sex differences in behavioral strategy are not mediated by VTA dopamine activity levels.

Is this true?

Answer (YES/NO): NO